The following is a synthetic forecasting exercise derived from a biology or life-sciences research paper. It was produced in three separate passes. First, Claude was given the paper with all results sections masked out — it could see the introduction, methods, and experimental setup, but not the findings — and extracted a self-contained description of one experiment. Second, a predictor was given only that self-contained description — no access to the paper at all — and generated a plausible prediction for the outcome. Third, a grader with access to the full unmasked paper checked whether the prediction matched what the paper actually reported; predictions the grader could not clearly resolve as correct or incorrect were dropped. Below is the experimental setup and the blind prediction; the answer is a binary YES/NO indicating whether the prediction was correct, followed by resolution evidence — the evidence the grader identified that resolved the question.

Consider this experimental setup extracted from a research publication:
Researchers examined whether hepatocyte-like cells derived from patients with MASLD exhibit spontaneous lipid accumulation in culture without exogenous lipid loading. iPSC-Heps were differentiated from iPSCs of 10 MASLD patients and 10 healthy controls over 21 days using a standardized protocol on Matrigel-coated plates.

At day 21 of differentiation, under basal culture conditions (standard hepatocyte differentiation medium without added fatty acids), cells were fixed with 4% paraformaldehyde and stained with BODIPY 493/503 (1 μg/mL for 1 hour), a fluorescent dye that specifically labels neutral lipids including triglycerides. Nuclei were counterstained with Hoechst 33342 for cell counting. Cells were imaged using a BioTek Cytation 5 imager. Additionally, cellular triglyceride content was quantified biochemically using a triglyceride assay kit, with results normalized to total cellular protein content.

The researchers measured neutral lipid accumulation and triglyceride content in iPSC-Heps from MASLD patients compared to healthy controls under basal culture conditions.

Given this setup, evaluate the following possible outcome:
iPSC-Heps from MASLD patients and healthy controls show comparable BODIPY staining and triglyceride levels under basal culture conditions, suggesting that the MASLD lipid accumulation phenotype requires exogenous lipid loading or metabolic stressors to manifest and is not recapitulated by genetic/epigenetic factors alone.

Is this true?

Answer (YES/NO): NO